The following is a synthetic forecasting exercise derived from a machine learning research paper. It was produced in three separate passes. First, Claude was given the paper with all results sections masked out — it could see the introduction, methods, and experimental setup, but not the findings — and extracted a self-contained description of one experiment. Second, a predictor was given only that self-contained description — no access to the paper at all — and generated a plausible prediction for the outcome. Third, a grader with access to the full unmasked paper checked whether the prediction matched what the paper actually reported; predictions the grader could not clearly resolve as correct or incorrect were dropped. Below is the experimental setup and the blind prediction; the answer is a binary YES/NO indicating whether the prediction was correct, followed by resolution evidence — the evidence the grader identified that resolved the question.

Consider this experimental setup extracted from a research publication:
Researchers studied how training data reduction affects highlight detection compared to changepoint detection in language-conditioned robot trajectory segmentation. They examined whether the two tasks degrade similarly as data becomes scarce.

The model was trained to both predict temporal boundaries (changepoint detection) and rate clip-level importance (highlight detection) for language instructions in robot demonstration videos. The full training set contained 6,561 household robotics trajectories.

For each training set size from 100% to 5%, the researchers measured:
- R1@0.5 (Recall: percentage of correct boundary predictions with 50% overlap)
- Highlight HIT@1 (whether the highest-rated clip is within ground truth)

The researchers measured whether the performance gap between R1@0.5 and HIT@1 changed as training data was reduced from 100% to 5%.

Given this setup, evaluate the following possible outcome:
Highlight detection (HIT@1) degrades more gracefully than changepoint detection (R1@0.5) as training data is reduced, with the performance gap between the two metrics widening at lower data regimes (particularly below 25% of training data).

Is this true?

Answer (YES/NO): NO